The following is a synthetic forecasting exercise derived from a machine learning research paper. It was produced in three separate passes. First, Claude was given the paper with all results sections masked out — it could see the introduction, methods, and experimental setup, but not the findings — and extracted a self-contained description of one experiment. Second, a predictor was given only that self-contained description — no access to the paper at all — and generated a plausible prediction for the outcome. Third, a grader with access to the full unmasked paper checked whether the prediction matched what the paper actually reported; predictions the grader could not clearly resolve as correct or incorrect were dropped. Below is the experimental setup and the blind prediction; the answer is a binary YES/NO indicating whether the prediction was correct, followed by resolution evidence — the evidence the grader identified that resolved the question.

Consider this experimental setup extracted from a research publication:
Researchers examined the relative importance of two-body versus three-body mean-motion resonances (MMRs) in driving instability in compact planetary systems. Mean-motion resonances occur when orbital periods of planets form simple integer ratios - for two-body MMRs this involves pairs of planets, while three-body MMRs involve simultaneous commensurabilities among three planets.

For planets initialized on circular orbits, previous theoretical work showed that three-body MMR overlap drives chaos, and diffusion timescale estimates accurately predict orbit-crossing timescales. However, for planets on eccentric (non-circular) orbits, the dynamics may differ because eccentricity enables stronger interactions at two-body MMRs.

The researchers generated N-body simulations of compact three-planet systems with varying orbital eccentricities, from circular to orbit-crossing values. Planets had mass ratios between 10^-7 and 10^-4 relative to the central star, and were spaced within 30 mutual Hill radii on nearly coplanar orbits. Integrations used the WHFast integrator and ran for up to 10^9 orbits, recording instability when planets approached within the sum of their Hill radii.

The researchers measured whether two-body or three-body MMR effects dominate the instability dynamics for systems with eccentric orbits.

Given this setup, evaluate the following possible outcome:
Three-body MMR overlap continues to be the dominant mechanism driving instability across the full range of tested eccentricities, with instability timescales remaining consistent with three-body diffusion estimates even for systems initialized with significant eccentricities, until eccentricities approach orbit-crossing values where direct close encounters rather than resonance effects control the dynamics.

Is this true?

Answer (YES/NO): NO